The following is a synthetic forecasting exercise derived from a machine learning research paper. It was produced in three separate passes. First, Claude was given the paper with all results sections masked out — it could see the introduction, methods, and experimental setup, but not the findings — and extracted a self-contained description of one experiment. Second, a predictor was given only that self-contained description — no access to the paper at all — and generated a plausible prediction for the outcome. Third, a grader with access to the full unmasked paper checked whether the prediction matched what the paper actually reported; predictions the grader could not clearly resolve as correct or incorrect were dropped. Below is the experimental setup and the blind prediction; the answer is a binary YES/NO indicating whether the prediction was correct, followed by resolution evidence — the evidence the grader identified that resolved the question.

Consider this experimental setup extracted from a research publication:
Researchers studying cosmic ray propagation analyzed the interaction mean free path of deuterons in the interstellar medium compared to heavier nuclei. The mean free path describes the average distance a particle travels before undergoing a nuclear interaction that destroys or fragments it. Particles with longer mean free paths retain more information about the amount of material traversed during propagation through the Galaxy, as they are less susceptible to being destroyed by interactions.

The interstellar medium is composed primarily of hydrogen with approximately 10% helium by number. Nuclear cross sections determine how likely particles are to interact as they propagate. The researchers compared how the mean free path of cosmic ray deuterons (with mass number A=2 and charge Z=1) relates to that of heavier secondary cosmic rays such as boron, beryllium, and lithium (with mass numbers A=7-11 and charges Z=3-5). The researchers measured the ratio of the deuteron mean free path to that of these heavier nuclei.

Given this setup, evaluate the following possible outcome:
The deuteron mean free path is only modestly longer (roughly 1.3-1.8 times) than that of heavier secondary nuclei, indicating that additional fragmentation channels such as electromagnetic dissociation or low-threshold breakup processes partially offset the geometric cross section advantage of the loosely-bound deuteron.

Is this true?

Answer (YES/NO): NO